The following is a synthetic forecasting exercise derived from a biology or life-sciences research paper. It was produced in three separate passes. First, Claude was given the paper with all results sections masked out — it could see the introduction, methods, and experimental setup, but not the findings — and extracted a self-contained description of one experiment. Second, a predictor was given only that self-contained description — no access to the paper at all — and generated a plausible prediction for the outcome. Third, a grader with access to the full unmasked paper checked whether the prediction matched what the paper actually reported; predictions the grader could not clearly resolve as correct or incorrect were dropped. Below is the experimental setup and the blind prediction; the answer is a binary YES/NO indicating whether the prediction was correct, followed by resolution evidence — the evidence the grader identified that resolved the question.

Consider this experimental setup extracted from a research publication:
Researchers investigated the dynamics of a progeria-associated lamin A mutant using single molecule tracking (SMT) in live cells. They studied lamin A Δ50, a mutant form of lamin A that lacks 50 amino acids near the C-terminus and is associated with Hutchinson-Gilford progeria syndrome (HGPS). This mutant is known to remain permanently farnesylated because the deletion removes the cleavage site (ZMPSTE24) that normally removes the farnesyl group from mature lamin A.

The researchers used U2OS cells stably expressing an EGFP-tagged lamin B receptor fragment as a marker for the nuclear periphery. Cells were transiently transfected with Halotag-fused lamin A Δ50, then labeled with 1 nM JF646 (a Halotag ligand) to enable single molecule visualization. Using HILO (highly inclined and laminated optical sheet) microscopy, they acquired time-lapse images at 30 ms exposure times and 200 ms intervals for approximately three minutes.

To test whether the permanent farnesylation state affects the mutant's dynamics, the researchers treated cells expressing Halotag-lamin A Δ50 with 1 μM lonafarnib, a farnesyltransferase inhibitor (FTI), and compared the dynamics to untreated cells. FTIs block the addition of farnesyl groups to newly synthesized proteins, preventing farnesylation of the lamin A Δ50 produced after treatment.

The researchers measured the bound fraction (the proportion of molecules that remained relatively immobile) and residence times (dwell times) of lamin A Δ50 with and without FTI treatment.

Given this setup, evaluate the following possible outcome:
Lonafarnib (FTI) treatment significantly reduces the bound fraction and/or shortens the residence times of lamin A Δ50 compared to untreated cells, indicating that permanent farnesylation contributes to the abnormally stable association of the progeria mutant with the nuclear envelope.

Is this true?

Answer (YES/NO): YES